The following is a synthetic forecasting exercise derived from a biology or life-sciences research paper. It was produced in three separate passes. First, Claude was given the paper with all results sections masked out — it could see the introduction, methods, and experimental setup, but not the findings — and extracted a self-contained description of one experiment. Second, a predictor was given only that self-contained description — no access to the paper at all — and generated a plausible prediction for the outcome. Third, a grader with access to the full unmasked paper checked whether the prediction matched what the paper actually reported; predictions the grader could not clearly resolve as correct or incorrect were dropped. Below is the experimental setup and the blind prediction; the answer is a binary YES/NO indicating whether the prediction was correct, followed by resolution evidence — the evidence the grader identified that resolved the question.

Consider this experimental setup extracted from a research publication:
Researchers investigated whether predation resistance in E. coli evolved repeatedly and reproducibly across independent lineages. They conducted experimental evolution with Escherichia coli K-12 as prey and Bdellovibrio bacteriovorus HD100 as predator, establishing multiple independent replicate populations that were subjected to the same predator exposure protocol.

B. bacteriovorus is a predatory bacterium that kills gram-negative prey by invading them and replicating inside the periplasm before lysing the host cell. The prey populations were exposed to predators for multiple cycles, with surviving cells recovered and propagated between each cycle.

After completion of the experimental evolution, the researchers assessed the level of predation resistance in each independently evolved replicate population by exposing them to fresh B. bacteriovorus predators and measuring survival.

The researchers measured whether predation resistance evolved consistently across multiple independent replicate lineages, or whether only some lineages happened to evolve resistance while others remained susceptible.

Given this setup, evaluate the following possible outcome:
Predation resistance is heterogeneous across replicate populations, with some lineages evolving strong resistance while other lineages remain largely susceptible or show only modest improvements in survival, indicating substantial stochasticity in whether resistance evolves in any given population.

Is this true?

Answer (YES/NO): NO